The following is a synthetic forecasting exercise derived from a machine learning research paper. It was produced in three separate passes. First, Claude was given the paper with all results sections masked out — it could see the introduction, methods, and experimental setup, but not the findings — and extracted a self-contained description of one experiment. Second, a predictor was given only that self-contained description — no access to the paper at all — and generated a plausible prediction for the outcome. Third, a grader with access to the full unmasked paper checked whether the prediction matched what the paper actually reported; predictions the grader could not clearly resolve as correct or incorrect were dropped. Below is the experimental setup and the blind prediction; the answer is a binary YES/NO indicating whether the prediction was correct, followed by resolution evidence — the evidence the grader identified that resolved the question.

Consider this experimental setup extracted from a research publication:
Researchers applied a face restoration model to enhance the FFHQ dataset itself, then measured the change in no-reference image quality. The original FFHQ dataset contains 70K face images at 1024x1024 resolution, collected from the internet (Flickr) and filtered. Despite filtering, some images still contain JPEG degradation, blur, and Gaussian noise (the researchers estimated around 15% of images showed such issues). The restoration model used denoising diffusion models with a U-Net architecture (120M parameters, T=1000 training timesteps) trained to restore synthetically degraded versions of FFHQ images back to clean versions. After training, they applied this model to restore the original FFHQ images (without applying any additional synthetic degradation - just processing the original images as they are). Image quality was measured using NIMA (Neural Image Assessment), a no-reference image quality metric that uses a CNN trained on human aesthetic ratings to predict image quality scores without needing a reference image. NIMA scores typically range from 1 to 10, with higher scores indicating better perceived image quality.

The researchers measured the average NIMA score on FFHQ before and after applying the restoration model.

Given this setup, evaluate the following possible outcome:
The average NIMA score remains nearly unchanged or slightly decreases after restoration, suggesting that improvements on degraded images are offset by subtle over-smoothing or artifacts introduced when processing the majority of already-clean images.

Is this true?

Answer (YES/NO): NO